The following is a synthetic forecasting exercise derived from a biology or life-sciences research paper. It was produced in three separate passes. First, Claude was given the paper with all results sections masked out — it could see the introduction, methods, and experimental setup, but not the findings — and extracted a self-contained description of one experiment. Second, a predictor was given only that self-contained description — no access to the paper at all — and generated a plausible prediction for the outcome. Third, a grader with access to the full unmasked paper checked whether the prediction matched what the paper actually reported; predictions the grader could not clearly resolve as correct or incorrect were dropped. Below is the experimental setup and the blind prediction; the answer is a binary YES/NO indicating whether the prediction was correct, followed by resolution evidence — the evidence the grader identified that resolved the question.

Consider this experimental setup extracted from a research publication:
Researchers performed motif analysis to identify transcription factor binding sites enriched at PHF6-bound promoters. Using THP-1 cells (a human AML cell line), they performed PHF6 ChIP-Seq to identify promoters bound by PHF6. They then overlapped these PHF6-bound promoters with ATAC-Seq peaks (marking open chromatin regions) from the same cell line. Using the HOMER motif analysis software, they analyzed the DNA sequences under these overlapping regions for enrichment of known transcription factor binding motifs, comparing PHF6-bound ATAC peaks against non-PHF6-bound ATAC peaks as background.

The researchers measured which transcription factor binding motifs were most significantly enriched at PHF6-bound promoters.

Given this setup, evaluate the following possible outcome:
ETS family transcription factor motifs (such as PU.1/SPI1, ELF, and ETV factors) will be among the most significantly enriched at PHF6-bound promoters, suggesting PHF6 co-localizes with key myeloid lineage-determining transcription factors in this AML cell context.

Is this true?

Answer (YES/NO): YES